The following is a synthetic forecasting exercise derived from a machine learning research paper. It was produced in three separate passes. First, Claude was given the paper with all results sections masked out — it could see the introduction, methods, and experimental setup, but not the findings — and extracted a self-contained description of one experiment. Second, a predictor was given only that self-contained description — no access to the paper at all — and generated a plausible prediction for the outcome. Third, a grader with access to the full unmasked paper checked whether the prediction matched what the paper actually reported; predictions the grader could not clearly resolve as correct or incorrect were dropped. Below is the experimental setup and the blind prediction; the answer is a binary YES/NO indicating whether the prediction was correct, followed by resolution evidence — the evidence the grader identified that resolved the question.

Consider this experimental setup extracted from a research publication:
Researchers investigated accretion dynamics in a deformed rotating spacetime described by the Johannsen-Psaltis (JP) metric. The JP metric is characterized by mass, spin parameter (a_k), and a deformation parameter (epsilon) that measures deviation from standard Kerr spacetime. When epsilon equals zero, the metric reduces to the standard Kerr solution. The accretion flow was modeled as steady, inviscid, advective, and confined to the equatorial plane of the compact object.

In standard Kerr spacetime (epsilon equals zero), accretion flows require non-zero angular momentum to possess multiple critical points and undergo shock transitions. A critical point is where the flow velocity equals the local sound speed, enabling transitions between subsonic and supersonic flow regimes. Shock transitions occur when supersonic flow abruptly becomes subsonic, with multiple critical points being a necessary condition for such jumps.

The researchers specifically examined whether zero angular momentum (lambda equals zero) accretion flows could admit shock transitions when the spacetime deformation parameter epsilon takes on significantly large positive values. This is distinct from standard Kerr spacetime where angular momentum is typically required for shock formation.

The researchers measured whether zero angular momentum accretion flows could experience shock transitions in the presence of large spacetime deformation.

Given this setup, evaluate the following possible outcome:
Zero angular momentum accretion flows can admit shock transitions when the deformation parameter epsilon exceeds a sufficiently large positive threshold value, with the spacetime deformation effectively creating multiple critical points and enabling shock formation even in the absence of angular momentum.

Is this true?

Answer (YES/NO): YES